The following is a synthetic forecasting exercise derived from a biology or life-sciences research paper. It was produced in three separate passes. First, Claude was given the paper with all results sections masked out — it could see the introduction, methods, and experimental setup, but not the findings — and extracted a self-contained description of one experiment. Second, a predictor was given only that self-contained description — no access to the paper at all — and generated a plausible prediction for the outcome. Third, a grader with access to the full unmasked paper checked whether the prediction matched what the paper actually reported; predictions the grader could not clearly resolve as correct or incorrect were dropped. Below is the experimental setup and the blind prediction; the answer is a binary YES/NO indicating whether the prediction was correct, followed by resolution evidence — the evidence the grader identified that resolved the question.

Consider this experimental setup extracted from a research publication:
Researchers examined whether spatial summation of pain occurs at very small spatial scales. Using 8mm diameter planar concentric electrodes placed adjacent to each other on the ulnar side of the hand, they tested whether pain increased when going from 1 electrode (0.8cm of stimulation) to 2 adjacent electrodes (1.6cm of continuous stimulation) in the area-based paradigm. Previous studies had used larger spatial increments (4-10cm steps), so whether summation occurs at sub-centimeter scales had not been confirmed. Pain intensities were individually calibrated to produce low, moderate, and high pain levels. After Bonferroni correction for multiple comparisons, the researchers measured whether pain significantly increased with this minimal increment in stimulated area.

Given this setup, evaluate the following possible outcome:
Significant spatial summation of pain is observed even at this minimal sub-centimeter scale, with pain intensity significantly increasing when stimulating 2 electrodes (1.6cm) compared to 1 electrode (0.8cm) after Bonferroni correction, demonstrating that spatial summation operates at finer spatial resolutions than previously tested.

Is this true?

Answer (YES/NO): NO